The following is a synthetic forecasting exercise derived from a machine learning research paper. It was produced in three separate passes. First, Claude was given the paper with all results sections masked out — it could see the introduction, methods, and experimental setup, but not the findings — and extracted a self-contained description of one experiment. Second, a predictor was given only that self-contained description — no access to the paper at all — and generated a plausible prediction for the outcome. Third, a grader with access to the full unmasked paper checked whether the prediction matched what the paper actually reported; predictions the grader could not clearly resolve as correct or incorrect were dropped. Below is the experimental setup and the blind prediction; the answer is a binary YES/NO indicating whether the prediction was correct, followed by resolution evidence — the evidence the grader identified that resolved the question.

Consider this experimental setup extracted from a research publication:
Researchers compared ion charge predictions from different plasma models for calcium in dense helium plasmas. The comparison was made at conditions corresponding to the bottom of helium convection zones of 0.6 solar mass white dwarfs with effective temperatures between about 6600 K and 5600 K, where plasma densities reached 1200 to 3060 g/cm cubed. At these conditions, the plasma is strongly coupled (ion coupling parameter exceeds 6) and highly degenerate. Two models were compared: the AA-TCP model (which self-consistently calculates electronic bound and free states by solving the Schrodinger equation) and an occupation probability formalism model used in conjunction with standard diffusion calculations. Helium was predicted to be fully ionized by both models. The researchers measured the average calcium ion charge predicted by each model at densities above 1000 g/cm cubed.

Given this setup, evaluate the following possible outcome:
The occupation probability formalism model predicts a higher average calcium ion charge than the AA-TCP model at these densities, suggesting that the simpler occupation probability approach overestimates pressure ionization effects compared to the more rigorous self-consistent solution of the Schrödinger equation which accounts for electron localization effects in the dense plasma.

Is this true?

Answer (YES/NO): NO